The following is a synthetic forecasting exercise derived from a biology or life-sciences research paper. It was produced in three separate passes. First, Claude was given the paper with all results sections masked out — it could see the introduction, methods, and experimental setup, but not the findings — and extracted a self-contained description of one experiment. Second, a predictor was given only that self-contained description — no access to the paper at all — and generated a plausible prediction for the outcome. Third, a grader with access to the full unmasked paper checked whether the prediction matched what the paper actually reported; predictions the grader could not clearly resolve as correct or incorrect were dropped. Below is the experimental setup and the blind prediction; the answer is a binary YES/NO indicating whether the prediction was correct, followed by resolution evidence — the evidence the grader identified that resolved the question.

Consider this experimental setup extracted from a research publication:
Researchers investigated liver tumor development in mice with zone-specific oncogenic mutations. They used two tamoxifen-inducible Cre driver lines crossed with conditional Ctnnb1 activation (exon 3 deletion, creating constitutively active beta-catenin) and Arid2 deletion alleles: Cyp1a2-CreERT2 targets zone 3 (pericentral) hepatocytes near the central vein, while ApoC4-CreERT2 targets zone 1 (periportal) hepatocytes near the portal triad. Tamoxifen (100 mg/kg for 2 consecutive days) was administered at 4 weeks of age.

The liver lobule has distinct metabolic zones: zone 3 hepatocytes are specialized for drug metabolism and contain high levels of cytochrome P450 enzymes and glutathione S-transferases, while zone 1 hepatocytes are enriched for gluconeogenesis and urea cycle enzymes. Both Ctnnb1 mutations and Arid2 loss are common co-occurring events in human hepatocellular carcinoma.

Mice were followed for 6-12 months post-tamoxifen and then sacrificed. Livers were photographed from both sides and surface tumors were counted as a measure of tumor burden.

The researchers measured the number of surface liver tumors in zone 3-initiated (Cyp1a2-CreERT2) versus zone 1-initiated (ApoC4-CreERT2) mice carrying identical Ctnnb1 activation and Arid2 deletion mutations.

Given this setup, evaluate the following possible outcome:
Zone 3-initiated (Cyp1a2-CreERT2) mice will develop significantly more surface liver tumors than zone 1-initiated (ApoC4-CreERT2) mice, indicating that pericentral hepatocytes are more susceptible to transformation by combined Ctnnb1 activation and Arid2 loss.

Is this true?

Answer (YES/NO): YES